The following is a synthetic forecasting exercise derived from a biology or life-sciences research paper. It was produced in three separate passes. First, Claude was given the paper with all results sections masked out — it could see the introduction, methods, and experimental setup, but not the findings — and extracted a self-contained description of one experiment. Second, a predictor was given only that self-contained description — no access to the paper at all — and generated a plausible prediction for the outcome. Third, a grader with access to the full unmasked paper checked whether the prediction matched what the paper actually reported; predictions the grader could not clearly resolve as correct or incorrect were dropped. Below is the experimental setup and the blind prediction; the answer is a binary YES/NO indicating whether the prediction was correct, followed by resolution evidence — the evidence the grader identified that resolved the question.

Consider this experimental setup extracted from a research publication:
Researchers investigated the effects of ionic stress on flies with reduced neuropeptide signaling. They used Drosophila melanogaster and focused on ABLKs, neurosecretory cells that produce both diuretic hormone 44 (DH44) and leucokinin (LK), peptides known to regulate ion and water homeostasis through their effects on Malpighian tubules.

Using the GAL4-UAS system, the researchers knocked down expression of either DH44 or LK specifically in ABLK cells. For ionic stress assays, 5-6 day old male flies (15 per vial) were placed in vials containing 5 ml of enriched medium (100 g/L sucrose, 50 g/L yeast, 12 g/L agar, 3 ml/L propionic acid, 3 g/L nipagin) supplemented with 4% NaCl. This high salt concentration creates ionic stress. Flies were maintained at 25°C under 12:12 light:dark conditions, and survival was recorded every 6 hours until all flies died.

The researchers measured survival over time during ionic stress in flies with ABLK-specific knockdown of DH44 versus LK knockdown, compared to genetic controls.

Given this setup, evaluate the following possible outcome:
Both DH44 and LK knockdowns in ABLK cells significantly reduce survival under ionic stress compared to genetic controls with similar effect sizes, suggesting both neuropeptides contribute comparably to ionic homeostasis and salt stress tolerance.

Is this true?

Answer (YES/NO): NO